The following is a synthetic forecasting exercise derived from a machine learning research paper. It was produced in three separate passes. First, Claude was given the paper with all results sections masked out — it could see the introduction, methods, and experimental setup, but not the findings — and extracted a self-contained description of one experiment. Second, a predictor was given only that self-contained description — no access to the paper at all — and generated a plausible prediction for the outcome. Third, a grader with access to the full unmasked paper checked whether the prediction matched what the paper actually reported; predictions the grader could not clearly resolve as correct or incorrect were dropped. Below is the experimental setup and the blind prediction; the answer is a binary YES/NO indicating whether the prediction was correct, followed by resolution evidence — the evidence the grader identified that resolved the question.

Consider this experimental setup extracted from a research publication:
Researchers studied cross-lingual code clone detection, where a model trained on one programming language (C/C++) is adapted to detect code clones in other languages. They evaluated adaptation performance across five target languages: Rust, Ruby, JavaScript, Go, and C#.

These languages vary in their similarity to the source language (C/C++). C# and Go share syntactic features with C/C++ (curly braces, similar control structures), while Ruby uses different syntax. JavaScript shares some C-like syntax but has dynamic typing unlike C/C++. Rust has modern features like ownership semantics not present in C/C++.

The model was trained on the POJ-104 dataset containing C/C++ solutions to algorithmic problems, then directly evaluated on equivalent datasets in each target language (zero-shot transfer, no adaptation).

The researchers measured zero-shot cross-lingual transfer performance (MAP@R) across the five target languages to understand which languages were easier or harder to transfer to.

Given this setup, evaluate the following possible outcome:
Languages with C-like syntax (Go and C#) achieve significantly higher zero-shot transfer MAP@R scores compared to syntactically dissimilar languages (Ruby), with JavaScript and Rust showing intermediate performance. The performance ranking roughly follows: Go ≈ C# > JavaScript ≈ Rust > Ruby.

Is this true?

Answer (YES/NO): NO